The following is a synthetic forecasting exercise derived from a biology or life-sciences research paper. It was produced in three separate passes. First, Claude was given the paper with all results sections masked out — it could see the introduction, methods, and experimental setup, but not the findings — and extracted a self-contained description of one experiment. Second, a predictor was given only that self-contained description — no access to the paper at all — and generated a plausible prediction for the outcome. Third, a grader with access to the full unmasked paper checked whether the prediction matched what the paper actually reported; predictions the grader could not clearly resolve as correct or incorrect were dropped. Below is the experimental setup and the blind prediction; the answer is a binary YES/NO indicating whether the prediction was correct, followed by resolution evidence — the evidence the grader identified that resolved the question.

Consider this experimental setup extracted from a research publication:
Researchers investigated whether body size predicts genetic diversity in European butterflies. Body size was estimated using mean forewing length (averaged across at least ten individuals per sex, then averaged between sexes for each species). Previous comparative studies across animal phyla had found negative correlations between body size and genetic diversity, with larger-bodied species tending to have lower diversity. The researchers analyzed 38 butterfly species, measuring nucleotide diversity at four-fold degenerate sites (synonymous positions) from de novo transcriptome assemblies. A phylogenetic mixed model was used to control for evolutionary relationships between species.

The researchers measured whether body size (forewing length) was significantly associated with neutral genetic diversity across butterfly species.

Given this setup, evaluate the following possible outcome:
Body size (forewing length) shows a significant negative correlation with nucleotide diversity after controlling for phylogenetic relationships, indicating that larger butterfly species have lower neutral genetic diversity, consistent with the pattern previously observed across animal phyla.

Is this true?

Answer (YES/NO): YES